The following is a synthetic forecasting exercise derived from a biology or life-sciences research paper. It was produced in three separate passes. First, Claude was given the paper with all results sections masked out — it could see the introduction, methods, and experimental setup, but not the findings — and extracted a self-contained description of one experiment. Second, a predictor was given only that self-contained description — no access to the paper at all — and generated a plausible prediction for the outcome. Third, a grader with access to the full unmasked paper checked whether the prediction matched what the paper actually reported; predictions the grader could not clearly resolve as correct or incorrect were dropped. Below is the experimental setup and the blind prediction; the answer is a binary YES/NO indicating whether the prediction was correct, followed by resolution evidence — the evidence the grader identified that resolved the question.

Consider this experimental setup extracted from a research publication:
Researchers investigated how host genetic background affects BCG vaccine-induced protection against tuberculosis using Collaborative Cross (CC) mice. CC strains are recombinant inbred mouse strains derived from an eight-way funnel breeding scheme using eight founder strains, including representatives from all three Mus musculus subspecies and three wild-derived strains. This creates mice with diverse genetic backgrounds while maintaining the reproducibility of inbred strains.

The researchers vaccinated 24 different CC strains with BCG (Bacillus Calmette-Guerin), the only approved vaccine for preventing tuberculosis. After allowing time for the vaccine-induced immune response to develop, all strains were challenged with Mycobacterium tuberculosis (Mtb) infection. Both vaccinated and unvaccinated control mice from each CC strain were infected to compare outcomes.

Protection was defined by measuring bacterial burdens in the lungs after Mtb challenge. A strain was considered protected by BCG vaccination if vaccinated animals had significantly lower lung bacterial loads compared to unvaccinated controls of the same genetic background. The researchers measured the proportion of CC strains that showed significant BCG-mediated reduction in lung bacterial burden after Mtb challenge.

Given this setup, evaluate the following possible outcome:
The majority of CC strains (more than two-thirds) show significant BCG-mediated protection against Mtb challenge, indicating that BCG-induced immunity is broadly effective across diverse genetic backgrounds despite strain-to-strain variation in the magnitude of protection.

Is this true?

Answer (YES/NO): NO